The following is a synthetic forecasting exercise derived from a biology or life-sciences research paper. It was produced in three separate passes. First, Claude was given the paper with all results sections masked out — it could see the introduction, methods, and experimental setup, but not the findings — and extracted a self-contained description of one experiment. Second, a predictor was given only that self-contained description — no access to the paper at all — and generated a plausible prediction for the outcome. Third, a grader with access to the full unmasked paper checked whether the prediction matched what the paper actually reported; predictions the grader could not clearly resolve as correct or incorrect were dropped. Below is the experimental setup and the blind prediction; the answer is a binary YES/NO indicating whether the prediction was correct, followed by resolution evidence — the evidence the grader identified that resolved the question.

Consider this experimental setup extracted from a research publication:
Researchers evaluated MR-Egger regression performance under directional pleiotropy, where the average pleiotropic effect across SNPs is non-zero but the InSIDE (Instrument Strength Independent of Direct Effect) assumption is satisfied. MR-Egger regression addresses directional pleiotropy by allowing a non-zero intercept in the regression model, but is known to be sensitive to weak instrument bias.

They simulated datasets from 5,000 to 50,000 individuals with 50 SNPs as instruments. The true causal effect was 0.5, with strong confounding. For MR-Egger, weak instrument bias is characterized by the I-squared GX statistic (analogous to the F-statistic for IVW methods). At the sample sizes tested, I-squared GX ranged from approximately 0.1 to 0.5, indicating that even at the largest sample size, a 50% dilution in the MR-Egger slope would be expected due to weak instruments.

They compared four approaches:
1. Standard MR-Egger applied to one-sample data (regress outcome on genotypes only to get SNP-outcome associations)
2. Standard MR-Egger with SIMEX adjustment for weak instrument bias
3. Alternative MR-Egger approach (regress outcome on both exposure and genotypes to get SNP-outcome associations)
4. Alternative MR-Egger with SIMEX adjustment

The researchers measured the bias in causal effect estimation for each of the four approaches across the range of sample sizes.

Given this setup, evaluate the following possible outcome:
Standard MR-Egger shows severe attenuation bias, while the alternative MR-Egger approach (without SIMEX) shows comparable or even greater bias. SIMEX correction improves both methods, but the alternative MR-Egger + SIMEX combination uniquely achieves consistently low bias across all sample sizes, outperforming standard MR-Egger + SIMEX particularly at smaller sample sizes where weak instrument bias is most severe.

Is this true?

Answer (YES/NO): NO